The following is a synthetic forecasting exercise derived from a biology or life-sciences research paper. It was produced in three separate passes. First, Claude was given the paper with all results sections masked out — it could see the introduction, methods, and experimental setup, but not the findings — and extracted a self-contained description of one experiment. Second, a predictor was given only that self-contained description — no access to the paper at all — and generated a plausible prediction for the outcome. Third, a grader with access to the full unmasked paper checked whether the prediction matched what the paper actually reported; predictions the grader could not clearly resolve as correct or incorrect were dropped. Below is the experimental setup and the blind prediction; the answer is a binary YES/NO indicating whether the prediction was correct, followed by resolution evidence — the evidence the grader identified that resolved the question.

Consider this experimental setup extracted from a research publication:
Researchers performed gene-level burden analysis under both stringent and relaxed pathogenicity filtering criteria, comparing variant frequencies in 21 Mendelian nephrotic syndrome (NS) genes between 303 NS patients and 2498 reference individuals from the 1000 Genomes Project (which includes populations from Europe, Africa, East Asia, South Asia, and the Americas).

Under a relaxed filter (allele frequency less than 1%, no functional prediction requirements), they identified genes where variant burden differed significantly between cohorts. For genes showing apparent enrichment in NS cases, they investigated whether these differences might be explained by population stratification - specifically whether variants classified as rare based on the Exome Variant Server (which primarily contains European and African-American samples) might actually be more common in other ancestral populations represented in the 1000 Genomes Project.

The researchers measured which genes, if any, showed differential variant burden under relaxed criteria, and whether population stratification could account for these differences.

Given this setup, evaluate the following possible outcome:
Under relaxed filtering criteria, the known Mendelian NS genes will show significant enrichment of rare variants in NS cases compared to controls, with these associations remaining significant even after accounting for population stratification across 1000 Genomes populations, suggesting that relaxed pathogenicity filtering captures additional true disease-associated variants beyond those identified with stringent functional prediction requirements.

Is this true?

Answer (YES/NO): NO